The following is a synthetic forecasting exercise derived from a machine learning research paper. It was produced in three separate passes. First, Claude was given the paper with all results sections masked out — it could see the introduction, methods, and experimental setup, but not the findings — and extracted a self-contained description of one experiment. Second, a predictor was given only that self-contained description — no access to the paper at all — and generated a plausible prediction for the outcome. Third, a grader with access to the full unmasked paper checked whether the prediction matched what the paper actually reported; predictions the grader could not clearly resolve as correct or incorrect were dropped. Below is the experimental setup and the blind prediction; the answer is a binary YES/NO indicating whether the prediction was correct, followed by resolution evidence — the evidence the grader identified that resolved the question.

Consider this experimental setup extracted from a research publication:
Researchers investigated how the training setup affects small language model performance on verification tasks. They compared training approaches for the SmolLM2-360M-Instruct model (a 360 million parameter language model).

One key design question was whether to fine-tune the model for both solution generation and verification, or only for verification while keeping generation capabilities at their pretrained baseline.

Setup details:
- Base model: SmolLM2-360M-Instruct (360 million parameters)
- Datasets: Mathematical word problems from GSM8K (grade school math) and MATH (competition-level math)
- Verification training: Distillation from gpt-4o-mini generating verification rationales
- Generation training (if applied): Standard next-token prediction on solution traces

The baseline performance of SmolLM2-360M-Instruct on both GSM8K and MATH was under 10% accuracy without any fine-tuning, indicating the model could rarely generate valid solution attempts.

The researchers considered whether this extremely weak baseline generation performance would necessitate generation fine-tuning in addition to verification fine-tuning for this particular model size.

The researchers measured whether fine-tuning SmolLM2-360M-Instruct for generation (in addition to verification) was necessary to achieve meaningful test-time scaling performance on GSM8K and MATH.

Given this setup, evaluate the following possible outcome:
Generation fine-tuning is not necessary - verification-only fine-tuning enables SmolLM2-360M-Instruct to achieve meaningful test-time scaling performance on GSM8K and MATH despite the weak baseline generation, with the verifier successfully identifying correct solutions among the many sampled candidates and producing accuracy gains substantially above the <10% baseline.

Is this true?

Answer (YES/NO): NO